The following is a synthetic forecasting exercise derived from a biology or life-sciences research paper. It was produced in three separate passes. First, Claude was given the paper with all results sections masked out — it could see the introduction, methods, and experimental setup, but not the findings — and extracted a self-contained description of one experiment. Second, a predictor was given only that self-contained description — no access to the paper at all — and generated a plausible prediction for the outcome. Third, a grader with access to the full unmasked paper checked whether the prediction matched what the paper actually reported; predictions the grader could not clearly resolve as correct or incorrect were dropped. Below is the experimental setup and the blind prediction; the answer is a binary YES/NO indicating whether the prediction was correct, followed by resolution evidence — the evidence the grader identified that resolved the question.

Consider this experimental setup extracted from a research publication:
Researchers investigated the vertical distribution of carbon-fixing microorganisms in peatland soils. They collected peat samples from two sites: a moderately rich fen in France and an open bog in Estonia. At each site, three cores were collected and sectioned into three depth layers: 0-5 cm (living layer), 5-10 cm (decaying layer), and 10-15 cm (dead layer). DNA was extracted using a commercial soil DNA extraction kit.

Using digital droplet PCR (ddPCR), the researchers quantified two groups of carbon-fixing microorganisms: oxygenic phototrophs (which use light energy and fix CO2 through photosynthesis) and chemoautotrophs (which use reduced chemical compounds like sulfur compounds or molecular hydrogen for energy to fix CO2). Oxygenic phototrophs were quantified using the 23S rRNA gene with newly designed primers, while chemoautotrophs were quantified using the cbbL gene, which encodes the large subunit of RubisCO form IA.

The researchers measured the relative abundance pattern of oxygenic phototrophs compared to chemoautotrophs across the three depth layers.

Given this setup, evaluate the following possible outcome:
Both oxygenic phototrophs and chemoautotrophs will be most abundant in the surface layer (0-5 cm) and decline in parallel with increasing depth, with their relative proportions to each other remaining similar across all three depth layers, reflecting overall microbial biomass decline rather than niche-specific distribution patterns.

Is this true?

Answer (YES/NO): NO